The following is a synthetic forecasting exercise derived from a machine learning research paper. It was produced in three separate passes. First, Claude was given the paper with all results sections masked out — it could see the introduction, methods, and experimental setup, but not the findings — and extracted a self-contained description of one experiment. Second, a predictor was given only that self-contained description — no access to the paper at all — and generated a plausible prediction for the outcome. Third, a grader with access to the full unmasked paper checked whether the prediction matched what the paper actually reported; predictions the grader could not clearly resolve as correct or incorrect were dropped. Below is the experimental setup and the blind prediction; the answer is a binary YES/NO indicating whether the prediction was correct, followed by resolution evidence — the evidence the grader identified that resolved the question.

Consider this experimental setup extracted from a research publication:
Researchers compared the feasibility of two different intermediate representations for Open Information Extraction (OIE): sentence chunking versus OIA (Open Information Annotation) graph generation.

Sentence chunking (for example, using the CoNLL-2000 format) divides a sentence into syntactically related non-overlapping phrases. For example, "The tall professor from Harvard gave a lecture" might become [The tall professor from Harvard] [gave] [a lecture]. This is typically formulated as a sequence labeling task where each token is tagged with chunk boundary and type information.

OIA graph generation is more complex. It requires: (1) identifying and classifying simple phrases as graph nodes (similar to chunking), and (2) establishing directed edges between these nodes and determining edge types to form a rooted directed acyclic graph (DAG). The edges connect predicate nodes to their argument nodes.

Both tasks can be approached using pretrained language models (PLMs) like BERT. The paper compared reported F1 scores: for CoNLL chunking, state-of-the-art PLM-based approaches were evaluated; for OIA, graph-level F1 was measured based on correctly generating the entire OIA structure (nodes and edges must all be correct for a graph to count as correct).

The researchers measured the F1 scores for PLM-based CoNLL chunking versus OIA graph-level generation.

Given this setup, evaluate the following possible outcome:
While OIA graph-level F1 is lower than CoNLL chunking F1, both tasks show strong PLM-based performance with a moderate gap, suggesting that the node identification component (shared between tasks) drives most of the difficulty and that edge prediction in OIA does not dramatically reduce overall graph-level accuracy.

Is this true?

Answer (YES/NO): NO